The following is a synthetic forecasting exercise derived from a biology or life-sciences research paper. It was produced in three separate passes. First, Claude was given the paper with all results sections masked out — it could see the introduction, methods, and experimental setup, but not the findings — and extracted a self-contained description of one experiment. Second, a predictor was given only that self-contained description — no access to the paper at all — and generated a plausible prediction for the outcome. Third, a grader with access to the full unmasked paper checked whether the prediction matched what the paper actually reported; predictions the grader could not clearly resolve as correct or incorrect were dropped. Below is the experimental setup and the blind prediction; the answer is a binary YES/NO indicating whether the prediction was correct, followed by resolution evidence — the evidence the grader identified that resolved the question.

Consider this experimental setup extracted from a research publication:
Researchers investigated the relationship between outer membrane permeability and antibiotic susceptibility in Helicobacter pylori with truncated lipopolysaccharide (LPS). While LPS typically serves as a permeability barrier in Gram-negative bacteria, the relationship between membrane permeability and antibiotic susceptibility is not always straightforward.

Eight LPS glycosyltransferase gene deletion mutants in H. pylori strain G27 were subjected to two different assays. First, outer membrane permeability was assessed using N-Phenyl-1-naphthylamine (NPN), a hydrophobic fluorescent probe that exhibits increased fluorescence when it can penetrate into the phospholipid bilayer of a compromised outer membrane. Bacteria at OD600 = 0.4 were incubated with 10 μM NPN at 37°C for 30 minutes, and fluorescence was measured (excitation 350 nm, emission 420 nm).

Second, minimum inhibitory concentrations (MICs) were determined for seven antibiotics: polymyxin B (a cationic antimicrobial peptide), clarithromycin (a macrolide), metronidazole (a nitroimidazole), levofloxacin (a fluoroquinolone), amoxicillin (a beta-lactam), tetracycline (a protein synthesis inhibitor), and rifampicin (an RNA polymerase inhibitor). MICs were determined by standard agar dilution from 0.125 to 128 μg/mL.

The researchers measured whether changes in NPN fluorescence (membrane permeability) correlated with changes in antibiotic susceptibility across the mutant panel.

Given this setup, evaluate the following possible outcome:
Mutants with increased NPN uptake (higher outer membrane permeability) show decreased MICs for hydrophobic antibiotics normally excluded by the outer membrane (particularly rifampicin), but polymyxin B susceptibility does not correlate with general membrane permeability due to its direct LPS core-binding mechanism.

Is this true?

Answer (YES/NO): NO